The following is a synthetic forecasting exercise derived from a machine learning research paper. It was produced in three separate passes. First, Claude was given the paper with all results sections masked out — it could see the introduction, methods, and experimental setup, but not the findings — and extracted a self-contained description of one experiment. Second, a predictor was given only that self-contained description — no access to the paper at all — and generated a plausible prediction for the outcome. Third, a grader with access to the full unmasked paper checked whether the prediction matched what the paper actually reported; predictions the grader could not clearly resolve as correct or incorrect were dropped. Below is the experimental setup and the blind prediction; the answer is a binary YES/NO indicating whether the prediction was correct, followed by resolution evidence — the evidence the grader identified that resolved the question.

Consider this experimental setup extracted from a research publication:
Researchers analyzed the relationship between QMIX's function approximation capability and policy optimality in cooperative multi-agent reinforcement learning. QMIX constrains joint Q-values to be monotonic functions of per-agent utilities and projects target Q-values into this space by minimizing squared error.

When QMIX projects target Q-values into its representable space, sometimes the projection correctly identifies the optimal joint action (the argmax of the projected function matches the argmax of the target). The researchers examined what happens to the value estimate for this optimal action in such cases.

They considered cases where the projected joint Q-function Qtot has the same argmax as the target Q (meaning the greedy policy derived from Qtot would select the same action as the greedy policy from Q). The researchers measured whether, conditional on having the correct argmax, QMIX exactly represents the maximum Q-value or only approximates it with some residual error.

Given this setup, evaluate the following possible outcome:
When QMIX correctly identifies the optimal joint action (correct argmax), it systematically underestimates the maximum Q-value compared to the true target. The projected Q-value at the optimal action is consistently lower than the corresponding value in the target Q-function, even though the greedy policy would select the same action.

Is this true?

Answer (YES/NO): NO